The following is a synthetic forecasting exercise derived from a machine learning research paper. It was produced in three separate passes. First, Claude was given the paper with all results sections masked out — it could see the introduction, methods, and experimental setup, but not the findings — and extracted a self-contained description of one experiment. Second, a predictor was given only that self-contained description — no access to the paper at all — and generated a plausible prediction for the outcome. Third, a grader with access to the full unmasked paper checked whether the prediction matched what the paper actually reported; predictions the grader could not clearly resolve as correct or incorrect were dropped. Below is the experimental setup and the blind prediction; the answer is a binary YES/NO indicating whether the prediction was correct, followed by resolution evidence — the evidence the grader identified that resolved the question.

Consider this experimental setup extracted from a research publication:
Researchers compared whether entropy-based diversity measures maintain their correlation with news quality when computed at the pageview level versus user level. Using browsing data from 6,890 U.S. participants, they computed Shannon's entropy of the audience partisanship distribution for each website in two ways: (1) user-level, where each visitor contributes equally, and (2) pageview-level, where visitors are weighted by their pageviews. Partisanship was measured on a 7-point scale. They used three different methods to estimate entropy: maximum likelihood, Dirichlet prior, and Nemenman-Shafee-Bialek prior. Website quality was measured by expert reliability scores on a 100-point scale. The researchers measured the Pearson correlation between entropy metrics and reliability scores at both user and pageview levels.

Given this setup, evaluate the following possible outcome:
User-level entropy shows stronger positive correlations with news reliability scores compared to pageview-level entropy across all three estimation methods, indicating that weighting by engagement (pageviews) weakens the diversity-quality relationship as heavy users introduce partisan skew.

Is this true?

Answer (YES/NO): YES